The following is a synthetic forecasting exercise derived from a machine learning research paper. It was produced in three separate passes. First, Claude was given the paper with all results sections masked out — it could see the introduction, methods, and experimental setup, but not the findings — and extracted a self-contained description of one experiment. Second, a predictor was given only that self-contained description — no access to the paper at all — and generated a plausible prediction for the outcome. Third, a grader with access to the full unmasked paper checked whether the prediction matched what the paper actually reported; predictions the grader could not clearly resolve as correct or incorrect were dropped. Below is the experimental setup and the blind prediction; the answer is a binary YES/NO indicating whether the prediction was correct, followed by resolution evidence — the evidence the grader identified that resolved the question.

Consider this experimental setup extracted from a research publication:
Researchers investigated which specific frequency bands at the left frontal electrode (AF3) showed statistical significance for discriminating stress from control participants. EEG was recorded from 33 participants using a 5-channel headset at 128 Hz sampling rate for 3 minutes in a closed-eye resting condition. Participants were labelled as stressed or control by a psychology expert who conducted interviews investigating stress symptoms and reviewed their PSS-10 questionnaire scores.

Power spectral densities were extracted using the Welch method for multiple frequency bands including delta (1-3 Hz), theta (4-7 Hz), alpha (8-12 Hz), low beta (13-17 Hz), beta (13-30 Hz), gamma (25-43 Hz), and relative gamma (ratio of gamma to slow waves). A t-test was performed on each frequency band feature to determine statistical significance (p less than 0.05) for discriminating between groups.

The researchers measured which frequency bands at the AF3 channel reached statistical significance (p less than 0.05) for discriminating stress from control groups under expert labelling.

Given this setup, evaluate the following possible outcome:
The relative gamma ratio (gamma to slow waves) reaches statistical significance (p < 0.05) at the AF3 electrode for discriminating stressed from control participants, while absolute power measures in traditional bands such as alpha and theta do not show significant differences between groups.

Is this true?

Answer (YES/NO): NO